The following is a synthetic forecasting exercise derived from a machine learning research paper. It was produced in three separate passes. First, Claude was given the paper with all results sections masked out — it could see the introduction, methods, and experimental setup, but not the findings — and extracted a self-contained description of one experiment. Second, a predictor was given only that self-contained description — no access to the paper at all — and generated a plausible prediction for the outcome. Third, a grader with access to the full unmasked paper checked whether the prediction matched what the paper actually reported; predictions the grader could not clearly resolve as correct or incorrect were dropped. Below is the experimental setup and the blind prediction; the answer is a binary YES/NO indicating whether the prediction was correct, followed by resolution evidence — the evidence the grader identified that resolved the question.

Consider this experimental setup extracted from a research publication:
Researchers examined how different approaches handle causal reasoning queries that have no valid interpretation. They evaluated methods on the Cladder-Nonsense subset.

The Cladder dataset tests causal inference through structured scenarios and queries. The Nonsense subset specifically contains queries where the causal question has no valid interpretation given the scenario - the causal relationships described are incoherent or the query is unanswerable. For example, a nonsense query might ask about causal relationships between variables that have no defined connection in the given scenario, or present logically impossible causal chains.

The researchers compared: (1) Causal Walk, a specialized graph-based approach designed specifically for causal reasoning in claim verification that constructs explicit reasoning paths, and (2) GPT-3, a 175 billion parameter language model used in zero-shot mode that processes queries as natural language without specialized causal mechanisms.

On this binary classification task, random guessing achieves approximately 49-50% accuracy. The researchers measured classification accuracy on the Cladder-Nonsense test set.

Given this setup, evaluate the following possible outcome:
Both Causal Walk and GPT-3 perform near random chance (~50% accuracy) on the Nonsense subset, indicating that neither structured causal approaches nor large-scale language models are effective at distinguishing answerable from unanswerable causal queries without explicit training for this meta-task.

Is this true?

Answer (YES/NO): YES